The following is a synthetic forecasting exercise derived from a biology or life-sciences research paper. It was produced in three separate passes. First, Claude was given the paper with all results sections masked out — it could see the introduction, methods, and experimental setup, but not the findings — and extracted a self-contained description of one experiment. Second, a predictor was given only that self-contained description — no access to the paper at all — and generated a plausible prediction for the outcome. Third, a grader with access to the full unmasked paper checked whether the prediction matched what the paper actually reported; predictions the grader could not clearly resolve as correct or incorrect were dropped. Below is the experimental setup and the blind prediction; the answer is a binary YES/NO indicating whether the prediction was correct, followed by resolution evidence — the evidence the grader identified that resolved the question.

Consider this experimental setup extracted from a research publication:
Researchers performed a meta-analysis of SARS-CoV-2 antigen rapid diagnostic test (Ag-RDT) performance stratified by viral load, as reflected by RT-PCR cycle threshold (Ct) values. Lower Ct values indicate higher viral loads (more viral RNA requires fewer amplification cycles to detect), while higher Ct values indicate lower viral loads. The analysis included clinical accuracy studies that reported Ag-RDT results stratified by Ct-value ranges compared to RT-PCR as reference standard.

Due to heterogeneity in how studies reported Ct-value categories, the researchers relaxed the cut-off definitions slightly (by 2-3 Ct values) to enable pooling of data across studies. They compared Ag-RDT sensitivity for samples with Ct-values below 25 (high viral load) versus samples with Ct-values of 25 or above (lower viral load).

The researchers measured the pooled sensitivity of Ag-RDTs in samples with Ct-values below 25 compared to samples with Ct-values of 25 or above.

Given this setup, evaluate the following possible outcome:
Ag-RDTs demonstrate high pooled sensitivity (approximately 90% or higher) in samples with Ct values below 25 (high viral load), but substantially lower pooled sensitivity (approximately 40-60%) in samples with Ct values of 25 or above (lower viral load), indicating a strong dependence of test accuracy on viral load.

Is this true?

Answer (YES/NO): NO